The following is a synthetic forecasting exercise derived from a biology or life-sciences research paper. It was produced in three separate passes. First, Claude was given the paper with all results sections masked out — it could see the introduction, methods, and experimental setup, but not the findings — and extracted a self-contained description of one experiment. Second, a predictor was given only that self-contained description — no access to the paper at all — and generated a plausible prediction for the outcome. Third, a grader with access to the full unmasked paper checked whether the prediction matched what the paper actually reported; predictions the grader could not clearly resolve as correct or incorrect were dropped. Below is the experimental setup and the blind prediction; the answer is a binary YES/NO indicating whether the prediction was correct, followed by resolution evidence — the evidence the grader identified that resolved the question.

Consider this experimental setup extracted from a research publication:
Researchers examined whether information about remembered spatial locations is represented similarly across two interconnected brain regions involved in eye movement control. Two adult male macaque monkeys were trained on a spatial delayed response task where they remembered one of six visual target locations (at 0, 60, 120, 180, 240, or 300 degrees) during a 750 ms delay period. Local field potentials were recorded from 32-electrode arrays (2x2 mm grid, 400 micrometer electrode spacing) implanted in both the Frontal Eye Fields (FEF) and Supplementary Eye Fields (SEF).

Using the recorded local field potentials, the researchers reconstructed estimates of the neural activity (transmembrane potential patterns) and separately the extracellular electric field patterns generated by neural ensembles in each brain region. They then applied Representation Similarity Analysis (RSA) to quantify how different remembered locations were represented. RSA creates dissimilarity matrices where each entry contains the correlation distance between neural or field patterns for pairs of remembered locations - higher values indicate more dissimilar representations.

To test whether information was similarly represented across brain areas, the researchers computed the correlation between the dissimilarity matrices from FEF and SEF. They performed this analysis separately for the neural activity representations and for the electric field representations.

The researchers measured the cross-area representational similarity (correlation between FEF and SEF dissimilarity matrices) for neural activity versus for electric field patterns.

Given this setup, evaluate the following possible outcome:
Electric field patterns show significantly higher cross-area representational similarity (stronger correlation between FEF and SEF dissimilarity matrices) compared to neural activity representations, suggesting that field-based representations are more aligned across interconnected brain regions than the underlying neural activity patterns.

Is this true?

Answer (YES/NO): NO